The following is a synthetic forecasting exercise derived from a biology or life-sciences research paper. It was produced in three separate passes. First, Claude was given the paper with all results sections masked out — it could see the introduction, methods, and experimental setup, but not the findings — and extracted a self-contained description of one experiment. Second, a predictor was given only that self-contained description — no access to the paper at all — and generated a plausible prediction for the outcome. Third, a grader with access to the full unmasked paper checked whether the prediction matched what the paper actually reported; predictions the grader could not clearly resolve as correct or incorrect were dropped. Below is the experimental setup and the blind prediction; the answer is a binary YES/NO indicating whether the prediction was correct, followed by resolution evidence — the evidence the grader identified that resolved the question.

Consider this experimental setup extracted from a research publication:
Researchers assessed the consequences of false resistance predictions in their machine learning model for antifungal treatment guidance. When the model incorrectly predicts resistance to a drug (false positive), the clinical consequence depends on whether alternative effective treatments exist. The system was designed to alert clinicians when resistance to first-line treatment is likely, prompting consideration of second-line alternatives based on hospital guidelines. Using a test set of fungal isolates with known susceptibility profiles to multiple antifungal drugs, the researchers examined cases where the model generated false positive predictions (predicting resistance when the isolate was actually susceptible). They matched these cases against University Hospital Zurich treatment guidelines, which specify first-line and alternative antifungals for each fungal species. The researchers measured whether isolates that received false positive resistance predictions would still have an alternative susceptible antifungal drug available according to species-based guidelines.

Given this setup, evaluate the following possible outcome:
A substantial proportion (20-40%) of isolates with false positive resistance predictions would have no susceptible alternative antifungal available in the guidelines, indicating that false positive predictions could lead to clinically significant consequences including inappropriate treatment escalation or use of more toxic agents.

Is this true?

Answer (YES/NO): NO